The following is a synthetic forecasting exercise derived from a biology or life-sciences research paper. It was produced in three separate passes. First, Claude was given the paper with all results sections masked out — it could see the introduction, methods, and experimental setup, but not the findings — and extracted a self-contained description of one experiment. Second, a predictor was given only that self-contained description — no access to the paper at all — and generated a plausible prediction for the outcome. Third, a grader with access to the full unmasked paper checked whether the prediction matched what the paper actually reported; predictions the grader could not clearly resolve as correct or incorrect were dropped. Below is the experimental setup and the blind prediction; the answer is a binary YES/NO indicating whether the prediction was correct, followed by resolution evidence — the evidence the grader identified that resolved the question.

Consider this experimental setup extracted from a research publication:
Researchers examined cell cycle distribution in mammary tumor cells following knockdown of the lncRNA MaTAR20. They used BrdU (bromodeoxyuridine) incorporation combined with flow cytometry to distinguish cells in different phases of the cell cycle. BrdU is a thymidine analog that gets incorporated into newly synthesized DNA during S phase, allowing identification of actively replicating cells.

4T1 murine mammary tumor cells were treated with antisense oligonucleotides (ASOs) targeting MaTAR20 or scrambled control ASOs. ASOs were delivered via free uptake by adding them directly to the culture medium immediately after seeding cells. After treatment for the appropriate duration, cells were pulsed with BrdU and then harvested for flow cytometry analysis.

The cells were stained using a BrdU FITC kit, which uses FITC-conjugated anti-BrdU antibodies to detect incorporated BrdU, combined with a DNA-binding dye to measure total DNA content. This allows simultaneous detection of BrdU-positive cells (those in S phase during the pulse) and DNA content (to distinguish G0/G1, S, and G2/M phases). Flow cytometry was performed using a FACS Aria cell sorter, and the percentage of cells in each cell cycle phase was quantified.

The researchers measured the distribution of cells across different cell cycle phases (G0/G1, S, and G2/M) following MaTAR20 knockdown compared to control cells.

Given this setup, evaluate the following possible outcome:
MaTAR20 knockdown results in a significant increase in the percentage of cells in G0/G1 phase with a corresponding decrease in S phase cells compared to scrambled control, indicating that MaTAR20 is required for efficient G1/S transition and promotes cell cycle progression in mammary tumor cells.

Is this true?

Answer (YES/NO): NO